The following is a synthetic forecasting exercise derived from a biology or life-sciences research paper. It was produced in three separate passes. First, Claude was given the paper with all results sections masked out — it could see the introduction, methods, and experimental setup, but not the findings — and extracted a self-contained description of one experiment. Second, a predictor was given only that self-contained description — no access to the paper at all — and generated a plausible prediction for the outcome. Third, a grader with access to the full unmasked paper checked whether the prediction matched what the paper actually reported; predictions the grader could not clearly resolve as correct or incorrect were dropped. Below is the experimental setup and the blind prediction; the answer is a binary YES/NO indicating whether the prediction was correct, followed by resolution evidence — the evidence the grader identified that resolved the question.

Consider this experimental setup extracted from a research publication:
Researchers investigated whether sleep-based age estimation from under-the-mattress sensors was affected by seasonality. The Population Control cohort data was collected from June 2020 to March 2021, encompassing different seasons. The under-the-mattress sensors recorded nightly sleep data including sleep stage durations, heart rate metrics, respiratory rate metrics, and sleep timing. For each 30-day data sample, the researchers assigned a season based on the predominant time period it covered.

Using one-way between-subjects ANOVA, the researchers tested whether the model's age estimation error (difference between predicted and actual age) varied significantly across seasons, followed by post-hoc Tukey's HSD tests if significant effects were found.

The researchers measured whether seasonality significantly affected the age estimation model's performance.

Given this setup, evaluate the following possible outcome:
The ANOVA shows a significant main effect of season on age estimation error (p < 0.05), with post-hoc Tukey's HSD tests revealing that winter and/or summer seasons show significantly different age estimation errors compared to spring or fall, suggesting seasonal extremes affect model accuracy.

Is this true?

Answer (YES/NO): NO